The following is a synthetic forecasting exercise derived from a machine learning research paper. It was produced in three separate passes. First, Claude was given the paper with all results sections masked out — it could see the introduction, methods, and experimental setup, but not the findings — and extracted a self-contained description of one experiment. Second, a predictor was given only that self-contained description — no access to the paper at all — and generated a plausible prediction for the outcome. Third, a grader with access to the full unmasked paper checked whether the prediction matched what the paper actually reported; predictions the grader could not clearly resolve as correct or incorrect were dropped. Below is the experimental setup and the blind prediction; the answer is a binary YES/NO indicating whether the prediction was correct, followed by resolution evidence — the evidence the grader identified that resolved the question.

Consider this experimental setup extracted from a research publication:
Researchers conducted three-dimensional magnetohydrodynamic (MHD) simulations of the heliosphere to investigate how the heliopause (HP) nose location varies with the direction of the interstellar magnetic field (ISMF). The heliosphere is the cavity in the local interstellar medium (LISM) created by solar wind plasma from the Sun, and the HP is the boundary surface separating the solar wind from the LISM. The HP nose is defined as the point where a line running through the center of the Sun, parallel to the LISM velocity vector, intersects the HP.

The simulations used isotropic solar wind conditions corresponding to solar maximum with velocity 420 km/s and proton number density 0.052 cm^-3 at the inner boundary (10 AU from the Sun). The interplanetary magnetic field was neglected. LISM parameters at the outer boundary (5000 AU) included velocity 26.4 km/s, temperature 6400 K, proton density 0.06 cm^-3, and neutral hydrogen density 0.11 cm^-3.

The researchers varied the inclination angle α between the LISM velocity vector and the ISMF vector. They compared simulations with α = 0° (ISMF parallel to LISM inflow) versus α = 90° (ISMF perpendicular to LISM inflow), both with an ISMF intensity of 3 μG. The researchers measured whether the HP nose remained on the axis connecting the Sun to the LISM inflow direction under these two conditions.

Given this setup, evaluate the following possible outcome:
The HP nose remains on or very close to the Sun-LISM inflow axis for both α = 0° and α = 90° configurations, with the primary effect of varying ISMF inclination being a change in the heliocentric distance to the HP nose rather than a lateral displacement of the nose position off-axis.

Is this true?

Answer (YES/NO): YES